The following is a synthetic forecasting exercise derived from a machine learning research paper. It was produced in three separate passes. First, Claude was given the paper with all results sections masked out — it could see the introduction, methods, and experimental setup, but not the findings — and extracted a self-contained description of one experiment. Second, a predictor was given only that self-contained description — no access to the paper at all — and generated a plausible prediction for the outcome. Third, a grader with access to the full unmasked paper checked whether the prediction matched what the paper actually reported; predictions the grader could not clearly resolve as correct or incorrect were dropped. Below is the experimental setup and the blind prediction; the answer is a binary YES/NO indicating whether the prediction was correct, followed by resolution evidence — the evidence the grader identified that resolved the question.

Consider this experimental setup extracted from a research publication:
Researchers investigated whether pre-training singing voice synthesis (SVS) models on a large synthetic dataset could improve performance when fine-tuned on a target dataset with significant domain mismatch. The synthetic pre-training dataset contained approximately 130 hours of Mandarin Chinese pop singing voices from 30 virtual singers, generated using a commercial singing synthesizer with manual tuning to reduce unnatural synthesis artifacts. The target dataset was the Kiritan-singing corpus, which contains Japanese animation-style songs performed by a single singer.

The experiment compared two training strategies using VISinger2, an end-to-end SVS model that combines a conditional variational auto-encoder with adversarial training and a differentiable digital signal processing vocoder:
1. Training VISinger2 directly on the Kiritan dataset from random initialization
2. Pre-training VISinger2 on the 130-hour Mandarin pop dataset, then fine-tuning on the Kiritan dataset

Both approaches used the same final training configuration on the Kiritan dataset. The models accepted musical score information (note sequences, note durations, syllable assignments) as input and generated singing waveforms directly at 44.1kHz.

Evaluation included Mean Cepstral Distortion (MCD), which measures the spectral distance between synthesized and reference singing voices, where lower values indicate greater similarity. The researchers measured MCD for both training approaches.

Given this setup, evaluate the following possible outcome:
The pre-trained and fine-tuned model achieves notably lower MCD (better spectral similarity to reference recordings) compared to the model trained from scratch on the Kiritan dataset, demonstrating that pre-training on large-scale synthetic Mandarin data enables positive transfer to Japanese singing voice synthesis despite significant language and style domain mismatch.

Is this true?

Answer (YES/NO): NO